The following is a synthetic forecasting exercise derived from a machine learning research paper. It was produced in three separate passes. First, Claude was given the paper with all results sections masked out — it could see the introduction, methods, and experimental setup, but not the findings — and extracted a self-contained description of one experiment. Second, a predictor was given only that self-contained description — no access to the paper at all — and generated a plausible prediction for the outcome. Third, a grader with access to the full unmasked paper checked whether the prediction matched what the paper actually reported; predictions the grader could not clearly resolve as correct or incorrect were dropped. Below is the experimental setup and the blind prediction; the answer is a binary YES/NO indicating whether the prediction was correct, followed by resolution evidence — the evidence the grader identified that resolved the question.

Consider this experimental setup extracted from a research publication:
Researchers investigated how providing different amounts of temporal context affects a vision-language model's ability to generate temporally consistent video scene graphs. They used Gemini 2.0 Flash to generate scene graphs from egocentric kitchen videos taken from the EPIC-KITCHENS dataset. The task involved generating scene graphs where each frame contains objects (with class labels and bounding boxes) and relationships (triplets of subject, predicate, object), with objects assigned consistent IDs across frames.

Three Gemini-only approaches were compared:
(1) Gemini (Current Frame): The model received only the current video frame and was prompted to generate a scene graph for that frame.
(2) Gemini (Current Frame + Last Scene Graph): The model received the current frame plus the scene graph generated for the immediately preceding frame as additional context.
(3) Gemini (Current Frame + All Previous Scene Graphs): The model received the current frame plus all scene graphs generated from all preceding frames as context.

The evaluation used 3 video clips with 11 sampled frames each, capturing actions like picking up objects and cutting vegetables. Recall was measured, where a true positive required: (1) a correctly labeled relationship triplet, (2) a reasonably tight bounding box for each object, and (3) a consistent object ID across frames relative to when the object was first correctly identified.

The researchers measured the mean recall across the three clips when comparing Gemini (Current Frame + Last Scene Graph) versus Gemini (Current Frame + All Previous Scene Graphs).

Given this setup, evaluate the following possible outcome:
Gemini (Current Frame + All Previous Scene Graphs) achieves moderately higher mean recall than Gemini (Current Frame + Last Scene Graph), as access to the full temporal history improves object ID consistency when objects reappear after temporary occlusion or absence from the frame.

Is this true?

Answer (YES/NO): YES